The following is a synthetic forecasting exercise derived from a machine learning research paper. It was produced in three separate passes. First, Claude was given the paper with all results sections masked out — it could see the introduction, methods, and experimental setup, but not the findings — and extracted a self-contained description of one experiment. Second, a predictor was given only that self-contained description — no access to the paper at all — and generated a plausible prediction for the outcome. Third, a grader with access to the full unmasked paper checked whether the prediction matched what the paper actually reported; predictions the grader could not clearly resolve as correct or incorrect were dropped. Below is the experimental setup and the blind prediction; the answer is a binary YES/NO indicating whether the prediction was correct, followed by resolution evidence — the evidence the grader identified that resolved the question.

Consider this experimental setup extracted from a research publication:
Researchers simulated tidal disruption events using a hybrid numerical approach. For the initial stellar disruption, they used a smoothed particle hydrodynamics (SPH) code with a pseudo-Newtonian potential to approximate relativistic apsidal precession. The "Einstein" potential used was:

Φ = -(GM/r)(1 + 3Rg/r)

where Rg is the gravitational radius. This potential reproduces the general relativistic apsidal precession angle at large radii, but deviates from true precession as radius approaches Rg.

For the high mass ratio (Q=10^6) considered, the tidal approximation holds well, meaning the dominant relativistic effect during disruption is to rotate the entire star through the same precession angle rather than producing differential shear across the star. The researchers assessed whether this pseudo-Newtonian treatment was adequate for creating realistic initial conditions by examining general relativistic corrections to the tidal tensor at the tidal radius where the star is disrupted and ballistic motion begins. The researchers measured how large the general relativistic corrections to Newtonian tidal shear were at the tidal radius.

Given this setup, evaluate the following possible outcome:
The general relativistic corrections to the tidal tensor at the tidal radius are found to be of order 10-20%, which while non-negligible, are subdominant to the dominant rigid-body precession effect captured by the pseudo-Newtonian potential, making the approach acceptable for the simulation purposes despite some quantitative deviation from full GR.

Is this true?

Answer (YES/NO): NO